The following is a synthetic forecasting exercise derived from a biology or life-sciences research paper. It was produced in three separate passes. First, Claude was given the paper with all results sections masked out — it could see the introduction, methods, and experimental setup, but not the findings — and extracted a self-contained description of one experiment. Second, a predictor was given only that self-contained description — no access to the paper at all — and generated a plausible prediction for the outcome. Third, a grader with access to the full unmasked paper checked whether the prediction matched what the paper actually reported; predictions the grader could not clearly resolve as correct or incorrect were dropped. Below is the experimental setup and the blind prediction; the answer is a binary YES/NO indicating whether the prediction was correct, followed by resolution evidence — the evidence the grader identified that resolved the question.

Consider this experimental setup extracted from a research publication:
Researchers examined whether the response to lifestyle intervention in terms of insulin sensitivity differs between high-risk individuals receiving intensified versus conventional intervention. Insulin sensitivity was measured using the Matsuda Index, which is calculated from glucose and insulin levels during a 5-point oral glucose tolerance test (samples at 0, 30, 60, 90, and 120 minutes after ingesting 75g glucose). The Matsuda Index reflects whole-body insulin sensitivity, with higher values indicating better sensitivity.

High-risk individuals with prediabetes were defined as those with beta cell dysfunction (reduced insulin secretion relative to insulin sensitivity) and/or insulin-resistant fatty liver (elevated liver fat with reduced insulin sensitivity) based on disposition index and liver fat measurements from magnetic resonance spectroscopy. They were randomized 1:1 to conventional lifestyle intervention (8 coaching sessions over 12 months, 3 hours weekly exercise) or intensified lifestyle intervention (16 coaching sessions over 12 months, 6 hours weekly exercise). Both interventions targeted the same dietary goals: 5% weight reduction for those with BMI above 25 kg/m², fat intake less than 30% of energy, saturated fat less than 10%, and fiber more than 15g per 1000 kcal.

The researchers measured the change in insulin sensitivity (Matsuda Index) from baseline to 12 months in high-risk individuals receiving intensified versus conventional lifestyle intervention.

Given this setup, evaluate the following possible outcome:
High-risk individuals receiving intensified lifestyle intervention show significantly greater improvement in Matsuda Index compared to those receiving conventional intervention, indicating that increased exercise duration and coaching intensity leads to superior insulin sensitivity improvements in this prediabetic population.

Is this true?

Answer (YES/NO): YES